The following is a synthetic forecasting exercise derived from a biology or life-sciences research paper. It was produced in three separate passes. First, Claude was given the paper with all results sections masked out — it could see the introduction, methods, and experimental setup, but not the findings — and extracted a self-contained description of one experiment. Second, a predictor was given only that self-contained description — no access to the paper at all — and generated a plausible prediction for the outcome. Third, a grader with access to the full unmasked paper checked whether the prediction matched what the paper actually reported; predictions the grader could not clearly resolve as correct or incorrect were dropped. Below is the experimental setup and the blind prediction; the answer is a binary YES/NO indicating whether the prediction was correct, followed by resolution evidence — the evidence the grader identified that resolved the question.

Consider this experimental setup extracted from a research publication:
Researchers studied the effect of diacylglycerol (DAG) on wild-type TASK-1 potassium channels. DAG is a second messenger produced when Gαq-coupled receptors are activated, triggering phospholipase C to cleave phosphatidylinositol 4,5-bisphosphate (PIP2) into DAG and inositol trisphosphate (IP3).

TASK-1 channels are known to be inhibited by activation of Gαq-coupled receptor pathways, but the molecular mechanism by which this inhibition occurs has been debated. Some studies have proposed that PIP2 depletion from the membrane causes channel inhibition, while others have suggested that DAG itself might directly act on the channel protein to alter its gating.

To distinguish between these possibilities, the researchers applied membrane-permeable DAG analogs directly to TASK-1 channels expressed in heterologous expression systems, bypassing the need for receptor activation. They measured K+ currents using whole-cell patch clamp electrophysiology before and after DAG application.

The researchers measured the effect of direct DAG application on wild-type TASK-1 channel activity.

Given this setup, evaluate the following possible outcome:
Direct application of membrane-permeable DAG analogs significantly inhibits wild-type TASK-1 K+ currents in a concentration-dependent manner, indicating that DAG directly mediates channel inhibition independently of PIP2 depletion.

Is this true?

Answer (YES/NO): YES